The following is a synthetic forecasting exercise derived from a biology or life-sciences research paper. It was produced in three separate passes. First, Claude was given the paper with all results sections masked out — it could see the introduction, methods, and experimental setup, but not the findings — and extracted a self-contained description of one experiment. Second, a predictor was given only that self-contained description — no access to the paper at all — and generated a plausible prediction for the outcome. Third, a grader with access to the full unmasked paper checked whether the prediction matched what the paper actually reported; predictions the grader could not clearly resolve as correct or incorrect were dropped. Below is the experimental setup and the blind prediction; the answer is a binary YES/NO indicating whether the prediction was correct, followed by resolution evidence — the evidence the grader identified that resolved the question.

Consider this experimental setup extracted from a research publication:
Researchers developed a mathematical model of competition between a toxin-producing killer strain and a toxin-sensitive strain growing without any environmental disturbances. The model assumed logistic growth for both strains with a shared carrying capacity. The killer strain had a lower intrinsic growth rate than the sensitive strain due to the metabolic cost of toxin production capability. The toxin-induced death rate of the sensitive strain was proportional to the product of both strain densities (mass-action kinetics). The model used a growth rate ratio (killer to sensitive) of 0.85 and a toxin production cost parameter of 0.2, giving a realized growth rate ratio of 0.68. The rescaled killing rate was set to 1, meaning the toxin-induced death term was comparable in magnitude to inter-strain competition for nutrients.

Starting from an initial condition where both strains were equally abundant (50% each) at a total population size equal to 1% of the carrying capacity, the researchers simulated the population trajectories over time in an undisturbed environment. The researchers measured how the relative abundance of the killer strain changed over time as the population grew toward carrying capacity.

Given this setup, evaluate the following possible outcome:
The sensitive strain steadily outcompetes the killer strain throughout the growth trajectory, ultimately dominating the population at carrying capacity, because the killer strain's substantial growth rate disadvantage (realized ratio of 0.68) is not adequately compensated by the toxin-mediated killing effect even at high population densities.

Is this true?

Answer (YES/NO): NO